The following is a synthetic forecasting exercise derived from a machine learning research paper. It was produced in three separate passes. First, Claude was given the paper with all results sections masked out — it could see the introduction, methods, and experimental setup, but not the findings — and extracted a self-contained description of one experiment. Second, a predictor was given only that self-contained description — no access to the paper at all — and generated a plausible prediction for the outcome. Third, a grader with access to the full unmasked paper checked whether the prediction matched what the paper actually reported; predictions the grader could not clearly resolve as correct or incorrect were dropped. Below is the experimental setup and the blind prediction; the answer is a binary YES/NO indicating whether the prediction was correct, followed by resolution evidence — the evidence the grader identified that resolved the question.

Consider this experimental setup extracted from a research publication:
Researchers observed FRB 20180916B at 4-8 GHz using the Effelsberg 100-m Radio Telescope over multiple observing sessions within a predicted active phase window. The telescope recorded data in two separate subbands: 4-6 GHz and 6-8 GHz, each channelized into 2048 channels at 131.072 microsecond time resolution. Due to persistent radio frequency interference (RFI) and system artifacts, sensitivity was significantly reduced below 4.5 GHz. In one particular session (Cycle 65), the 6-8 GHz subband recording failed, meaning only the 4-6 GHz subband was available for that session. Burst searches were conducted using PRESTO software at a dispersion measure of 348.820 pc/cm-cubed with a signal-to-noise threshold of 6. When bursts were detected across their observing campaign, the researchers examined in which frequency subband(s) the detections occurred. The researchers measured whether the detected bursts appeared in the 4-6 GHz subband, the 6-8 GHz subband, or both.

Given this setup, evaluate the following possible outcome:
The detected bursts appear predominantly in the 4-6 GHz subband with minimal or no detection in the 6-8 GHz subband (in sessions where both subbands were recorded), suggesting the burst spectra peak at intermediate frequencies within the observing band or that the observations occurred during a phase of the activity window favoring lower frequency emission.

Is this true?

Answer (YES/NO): YES